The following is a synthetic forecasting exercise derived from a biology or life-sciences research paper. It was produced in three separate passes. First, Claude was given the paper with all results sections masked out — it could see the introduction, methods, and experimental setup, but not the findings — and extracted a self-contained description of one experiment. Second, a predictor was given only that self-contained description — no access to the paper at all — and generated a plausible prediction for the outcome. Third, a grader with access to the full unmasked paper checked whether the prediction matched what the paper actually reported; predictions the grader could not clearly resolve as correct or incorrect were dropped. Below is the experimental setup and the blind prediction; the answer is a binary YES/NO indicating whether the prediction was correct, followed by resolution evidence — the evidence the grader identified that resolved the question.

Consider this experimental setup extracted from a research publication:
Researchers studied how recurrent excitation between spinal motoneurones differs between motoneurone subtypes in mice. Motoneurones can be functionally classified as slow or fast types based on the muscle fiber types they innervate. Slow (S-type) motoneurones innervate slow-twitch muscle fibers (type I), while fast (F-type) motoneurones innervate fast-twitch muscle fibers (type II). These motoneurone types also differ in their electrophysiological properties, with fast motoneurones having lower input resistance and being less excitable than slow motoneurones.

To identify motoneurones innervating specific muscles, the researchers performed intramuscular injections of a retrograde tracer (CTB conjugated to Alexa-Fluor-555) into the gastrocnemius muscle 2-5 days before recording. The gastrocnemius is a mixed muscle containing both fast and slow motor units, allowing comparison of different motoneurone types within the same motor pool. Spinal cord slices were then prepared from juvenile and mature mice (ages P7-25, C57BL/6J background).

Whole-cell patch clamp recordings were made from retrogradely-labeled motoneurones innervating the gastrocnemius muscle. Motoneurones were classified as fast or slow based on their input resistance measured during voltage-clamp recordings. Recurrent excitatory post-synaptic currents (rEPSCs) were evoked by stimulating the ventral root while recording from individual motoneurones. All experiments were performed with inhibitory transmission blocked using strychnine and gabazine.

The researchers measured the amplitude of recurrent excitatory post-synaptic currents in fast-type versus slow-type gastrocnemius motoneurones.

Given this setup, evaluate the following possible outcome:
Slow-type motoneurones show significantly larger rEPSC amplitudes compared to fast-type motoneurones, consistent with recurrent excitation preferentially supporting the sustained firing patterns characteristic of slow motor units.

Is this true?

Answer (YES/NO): NO